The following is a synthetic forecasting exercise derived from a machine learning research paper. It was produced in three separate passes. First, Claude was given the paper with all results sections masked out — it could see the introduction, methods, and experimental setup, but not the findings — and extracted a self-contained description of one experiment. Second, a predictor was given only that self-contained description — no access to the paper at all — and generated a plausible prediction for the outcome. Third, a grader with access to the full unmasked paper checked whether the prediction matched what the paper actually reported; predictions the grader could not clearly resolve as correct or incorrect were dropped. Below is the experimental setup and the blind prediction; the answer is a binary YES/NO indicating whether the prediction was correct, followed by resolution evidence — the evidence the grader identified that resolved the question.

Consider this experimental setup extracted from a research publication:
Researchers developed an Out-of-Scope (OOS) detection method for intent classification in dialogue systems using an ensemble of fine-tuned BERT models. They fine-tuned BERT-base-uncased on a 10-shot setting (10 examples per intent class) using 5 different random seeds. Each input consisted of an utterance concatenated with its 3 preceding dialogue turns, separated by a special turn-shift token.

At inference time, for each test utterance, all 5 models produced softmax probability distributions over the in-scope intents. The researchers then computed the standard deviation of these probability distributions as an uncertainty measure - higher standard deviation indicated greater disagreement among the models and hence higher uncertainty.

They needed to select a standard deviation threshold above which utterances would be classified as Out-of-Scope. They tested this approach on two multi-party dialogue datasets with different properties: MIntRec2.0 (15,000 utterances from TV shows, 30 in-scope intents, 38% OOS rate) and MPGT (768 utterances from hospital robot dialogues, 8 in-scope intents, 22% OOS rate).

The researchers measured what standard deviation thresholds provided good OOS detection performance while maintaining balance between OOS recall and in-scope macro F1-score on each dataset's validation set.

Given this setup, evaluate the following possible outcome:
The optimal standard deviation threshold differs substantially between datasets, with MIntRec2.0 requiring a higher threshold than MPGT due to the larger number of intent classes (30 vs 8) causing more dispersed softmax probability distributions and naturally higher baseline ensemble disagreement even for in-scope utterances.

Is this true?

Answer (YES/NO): NO